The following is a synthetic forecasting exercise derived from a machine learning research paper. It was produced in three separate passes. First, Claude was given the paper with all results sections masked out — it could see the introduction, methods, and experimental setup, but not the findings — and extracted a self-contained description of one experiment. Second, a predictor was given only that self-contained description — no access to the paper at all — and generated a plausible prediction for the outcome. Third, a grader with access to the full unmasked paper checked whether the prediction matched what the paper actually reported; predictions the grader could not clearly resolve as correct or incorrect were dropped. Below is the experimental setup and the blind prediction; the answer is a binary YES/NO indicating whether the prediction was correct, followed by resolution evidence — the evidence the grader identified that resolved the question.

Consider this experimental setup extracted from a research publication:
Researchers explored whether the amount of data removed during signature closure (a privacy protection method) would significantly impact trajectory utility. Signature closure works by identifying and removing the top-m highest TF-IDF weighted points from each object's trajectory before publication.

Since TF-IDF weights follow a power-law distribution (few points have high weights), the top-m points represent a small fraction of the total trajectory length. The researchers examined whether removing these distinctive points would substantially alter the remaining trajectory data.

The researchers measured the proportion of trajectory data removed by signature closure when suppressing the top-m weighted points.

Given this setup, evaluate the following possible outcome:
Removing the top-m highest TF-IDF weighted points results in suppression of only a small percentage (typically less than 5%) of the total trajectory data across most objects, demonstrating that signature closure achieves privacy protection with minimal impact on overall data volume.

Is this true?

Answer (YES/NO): YES